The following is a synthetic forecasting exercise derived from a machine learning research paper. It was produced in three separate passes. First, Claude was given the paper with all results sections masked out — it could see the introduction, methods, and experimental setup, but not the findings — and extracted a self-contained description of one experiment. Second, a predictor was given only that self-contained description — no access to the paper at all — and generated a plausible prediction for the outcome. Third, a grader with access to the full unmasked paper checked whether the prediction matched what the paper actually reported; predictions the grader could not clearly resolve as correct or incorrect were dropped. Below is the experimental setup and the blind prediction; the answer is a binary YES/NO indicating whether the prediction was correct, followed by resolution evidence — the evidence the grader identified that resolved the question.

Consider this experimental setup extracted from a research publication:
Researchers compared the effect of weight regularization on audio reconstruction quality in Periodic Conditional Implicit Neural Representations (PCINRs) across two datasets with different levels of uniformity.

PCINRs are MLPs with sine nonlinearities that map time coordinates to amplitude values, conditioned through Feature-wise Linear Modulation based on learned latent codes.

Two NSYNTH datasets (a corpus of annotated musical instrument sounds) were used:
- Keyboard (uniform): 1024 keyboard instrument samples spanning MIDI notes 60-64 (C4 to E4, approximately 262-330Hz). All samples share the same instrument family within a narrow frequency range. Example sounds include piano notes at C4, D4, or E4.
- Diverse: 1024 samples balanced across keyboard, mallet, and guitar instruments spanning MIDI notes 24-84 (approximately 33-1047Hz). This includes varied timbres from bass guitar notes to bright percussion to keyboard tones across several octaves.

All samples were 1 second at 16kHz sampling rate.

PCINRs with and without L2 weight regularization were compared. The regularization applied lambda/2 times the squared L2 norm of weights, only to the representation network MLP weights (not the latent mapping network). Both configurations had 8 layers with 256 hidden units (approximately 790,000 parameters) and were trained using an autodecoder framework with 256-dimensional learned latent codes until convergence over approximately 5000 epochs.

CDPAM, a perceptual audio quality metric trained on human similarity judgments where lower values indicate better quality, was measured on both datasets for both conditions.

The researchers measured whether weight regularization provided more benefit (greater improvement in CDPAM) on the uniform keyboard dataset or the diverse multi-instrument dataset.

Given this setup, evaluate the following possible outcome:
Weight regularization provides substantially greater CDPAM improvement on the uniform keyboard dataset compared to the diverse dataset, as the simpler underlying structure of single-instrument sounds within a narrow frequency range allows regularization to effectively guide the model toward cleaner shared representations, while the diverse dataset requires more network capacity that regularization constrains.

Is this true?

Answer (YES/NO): NO